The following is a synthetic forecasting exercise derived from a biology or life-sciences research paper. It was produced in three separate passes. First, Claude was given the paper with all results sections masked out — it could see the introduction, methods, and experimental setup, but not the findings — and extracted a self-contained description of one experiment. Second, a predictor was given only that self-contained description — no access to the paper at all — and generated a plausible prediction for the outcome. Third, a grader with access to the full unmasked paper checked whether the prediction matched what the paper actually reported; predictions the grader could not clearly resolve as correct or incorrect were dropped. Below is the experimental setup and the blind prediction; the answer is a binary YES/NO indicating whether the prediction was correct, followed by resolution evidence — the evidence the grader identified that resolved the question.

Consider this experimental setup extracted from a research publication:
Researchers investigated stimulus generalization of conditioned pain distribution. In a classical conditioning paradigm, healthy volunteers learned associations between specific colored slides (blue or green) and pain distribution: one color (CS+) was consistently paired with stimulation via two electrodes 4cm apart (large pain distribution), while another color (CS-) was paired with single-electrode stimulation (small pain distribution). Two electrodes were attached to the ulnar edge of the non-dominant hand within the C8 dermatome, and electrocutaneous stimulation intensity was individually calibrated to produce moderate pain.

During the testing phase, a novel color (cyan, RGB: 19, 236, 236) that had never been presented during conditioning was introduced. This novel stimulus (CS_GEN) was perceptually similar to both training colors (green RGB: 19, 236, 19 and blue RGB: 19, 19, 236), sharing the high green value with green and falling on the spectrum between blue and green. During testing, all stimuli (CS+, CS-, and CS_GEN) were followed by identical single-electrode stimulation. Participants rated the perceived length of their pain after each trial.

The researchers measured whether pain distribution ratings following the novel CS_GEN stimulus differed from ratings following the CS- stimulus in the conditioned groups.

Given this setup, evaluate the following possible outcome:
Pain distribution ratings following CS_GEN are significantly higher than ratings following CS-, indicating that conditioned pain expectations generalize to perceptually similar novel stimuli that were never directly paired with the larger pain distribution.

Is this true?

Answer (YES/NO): NO